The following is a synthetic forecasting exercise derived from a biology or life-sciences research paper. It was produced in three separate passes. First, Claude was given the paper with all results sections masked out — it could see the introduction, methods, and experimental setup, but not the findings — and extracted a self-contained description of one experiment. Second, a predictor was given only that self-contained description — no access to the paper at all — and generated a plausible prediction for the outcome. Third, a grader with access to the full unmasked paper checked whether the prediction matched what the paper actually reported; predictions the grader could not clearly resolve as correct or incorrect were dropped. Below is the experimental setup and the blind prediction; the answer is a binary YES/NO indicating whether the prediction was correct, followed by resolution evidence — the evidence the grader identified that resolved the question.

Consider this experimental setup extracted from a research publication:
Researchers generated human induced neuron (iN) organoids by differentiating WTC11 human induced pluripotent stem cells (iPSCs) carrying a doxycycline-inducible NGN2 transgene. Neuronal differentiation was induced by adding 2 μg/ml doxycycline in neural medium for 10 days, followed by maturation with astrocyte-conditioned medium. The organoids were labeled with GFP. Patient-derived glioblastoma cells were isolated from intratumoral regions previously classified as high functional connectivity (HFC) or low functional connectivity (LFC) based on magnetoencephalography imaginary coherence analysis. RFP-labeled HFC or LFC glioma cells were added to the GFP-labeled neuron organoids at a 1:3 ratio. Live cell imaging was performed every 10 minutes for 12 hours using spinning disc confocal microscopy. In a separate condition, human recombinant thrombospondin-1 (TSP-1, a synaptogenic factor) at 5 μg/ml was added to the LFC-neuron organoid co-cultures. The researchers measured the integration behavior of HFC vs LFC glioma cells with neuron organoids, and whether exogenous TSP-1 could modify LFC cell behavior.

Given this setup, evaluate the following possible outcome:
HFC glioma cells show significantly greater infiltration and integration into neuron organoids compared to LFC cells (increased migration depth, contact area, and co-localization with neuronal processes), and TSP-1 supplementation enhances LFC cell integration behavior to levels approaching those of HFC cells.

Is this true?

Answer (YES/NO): YES